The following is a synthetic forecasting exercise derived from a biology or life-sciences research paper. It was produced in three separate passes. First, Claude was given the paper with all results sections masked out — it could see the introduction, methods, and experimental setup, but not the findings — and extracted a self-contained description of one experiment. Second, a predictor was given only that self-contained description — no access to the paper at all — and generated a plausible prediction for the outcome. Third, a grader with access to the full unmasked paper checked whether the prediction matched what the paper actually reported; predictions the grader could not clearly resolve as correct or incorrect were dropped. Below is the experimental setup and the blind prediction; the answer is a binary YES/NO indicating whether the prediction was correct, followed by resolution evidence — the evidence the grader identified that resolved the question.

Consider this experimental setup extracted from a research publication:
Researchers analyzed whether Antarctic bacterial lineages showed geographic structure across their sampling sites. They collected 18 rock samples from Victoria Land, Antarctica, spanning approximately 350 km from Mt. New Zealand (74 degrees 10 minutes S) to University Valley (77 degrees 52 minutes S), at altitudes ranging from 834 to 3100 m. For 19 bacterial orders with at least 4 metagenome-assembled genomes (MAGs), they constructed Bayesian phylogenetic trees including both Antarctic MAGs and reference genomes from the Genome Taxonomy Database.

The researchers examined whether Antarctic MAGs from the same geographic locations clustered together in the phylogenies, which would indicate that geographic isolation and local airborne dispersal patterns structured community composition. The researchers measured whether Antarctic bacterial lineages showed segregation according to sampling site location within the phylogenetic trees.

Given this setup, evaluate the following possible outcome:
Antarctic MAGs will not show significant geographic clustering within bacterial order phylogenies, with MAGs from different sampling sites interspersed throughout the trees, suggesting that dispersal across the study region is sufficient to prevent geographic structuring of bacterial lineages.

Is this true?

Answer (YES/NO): NO